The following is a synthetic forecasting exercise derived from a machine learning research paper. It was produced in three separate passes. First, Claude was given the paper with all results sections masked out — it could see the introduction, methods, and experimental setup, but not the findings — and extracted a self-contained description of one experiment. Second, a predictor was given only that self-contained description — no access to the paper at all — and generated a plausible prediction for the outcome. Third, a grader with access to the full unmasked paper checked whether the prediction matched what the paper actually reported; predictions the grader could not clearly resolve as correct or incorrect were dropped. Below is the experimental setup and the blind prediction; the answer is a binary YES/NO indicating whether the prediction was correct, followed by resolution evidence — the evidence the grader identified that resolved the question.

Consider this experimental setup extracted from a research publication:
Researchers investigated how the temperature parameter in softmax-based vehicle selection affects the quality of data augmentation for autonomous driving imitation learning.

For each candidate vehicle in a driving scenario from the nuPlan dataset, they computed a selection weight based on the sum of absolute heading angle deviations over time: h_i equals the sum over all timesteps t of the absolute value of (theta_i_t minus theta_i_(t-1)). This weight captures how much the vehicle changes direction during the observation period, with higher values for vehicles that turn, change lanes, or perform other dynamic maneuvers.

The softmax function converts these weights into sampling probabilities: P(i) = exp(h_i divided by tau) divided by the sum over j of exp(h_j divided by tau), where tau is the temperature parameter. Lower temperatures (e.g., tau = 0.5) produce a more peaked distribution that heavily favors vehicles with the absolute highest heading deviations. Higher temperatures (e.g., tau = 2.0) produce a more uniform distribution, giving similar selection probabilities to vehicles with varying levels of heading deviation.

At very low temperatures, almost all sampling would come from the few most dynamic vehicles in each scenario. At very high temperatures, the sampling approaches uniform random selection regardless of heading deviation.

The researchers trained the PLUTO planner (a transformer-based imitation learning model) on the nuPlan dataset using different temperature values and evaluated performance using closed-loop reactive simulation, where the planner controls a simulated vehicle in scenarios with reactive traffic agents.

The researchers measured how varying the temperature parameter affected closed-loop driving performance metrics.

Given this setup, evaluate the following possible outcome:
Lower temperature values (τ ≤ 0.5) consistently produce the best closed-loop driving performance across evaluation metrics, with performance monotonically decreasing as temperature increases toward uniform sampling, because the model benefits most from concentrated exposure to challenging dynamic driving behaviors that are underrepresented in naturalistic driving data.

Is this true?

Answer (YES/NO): NO